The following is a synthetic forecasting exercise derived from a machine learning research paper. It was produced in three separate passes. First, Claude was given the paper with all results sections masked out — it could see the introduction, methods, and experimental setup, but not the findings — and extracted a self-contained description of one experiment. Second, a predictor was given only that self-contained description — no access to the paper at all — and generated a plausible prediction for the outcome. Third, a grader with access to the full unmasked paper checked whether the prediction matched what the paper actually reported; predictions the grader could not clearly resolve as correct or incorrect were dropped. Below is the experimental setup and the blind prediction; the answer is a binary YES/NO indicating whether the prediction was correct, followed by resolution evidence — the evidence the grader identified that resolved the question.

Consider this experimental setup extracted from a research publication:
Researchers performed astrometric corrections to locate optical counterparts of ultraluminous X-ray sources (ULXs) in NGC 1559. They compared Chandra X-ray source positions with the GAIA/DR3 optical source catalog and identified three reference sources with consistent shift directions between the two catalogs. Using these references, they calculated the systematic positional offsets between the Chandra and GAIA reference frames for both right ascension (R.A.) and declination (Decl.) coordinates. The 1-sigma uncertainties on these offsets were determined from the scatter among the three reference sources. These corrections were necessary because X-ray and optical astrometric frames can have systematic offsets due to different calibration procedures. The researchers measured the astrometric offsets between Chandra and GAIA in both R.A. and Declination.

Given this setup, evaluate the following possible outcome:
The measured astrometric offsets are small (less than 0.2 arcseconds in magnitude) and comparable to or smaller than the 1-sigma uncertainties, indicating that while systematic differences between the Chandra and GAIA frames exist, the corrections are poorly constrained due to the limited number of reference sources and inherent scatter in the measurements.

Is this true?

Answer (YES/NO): NO